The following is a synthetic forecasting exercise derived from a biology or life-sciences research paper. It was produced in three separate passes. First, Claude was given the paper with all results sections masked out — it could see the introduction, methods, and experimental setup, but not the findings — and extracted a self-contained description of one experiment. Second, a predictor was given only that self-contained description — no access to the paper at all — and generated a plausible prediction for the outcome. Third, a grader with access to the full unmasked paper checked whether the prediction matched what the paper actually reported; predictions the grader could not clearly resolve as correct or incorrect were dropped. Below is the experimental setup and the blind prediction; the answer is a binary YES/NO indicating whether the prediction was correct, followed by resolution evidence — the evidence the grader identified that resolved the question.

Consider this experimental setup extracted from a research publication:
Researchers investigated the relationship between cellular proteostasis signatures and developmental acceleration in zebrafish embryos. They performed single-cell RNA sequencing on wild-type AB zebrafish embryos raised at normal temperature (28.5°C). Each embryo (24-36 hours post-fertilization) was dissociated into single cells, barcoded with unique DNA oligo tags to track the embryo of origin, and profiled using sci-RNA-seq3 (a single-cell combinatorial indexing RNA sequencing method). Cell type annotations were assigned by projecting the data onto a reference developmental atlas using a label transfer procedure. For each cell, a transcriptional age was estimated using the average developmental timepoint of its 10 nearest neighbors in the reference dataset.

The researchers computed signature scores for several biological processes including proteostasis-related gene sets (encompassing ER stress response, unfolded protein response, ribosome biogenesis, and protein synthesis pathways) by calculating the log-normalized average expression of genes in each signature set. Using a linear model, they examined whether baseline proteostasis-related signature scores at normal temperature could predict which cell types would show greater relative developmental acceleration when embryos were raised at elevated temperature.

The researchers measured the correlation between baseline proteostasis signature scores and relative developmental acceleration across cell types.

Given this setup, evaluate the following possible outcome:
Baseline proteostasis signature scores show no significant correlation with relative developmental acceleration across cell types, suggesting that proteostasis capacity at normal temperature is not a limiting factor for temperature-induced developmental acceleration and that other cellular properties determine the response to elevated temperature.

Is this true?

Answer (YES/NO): NO